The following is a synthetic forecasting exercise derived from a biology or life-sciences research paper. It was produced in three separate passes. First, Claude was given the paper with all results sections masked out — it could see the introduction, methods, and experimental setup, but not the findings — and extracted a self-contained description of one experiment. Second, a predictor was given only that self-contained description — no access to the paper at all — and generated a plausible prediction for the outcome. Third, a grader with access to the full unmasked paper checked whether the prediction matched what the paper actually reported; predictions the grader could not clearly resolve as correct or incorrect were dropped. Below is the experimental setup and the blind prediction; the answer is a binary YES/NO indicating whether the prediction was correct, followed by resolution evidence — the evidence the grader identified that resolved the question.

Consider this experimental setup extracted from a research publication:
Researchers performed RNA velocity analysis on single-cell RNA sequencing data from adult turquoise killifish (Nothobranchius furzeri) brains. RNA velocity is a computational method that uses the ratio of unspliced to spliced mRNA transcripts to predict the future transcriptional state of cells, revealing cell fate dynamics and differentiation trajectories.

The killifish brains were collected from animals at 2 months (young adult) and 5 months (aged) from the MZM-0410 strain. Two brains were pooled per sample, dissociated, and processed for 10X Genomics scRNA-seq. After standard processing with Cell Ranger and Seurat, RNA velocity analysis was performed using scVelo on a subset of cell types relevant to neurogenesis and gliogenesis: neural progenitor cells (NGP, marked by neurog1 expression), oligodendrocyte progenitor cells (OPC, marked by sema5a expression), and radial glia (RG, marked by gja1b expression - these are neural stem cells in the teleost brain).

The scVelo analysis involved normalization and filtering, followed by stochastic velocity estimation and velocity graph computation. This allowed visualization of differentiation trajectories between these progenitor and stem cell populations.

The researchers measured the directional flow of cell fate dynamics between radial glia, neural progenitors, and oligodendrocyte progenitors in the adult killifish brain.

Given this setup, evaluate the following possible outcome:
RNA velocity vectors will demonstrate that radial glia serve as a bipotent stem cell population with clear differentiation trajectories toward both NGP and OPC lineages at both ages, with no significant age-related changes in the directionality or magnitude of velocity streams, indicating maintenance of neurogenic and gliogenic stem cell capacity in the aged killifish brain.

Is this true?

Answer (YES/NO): NO